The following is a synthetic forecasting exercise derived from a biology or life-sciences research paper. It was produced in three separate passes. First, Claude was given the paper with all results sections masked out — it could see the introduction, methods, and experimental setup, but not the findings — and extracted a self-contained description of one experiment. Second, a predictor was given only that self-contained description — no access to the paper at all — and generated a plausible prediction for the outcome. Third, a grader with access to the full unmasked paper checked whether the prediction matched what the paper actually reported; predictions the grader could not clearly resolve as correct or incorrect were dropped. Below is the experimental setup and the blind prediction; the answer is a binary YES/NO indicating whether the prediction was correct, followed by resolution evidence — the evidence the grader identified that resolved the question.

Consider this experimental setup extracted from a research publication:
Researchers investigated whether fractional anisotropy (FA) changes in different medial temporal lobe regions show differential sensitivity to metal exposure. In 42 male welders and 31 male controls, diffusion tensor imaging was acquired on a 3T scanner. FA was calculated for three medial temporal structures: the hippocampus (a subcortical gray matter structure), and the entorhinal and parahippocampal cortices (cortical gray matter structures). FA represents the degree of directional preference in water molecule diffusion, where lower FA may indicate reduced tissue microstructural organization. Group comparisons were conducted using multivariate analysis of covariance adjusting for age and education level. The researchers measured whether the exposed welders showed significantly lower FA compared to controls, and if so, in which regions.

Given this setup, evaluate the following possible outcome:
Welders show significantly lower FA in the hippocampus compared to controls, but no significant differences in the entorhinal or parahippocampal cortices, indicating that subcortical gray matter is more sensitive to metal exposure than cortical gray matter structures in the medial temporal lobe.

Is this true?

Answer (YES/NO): NO